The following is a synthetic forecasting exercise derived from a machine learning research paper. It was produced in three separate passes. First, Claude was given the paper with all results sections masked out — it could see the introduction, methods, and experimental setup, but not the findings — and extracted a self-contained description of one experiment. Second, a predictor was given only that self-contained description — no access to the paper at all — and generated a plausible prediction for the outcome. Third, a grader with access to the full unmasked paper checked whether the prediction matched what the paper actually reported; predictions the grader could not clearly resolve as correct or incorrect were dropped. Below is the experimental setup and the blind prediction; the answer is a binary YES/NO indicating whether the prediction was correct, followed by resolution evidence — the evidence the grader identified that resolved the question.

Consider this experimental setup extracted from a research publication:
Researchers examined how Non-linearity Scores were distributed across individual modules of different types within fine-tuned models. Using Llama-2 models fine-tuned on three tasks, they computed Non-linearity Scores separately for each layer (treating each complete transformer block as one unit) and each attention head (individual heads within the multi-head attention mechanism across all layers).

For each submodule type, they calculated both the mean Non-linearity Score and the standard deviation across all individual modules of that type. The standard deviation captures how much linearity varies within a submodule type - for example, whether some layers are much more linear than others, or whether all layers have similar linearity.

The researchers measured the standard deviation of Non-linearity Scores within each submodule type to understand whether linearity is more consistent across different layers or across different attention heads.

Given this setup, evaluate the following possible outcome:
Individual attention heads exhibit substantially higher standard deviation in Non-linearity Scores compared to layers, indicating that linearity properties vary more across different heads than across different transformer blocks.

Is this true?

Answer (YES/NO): NO